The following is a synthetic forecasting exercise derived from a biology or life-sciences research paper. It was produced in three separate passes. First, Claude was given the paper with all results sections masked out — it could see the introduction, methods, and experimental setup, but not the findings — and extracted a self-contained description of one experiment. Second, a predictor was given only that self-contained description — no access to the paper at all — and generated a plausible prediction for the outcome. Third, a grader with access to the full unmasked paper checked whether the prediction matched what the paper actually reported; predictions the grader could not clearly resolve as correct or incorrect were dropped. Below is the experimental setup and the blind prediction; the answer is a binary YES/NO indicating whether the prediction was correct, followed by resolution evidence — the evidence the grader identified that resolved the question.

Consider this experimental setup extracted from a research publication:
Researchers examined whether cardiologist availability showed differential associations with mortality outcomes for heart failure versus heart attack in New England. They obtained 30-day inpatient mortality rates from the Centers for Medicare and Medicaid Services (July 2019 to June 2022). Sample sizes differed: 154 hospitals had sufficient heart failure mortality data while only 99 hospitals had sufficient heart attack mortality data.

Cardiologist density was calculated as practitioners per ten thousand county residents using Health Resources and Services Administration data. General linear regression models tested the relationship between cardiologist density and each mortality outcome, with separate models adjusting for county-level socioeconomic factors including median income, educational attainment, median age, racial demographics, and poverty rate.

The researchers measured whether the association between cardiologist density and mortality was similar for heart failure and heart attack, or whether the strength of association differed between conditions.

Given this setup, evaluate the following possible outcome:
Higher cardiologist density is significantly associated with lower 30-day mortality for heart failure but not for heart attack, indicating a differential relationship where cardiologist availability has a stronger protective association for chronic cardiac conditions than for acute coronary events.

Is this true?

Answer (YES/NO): NO